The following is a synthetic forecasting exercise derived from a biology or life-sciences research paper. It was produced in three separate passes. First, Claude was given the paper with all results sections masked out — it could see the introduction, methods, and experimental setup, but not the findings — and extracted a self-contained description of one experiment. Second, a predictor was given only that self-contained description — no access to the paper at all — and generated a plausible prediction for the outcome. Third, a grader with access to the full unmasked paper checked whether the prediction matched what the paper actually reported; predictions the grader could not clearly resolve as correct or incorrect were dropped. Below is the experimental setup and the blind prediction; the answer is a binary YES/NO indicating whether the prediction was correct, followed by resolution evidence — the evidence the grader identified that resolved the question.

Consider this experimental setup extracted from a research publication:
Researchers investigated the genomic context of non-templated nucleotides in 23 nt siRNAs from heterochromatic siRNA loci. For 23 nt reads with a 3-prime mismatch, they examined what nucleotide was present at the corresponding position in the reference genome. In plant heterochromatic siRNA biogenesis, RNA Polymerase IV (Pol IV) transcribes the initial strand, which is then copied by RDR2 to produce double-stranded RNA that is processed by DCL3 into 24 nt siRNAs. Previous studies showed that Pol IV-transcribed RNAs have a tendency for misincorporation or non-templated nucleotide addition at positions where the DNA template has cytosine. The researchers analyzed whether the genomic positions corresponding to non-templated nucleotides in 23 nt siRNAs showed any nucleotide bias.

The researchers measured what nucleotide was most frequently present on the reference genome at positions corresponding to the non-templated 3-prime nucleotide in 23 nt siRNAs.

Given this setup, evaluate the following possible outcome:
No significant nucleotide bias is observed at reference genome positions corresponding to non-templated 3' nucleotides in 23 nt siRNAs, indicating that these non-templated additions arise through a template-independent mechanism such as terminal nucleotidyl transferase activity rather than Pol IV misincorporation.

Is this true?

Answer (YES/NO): NO